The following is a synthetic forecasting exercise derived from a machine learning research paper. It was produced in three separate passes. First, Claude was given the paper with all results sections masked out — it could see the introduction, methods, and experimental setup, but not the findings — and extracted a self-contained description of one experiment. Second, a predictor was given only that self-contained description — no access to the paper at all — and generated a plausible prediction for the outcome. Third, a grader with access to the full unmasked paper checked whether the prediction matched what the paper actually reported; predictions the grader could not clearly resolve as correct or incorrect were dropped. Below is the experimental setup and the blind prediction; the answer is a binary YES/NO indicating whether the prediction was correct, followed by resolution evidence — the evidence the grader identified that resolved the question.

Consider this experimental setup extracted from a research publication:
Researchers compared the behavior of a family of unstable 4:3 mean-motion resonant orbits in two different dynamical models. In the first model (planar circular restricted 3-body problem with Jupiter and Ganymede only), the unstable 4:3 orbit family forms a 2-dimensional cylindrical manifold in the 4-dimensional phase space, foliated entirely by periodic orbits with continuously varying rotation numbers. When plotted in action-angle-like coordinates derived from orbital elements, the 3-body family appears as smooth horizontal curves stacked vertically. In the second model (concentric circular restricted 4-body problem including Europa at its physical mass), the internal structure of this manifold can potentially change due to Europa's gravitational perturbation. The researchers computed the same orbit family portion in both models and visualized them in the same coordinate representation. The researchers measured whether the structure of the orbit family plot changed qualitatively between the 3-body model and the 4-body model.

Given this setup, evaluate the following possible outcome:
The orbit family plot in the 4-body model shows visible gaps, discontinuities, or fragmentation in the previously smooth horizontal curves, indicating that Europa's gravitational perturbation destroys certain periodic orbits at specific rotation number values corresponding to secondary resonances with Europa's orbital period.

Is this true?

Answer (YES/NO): YES